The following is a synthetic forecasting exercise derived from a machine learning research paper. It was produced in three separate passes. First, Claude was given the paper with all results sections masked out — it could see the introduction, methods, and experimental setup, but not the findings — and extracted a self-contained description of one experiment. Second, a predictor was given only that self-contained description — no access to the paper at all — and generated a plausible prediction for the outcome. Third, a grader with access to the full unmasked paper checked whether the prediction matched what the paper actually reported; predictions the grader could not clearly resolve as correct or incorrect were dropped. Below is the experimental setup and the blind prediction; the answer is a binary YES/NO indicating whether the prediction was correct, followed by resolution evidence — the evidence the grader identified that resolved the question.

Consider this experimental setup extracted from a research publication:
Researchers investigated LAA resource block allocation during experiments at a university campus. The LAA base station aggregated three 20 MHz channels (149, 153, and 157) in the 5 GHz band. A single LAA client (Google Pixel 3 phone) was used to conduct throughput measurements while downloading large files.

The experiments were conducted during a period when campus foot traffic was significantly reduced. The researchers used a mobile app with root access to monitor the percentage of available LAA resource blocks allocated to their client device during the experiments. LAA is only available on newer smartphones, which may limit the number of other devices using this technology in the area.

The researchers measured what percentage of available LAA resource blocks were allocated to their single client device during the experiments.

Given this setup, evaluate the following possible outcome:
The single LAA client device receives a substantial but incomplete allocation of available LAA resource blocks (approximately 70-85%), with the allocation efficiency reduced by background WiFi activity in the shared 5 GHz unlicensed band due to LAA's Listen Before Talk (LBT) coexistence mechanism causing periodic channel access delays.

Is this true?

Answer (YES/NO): NO